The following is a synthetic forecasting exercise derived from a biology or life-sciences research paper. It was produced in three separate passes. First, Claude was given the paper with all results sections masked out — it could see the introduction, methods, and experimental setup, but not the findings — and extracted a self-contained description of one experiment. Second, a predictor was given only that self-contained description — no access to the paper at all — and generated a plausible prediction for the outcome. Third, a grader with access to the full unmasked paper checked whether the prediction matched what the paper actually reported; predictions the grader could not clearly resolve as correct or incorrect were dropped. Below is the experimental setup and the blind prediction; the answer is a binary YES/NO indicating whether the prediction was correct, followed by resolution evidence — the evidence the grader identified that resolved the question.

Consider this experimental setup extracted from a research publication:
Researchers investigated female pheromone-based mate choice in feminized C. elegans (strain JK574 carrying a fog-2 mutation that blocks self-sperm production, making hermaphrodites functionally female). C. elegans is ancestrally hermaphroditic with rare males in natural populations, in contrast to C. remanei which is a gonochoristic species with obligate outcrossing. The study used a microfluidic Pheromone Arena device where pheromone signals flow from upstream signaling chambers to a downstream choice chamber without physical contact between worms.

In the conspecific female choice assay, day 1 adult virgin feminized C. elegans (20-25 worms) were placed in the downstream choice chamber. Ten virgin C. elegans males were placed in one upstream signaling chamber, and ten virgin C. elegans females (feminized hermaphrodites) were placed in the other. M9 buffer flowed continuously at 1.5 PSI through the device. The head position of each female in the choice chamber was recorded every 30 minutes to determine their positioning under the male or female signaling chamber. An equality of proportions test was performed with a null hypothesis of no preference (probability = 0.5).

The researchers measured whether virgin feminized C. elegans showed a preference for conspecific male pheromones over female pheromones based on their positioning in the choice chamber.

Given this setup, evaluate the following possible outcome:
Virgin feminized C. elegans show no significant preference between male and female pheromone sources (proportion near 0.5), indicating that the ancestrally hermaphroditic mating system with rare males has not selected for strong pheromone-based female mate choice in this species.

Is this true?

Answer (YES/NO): YES